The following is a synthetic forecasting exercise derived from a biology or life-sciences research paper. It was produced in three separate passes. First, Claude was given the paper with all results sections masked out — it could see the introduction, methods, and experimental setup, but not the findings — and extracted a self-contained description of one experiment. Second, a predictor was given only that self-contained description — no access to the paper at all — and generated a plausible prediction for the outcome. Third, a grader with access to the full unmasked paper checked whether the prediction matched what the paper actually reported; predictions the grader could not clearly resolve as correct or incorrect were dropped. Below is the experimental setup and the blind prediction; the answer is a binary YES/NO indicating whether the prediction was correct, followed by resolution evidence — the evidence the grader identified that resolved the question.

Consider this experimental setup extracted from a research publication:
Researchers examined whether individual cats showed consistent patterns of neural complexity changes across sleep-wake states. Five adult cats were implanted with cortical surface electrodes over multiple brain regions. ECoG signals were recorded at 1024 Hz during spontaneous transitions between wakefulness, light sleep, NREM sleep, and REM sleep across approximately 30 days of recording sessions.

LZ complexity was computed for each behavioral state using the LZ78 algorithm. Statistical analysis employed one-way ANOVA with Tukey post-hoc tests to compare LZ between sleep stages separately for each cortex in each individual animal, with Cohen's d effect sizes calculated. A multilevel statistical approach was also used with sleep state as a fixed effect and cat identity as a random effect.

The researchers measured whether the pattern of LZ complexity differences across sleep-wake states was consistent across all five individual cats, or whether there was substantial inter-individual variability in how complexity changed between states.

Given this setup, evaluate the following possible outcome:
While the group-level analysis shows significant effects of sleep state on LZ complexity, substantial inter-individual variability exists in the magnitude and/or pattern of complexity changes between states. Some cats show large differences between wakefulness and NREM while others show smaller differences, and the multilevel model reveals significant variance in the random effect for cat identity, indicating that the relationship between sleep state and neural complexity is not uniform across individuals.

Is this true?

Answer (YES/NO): NO